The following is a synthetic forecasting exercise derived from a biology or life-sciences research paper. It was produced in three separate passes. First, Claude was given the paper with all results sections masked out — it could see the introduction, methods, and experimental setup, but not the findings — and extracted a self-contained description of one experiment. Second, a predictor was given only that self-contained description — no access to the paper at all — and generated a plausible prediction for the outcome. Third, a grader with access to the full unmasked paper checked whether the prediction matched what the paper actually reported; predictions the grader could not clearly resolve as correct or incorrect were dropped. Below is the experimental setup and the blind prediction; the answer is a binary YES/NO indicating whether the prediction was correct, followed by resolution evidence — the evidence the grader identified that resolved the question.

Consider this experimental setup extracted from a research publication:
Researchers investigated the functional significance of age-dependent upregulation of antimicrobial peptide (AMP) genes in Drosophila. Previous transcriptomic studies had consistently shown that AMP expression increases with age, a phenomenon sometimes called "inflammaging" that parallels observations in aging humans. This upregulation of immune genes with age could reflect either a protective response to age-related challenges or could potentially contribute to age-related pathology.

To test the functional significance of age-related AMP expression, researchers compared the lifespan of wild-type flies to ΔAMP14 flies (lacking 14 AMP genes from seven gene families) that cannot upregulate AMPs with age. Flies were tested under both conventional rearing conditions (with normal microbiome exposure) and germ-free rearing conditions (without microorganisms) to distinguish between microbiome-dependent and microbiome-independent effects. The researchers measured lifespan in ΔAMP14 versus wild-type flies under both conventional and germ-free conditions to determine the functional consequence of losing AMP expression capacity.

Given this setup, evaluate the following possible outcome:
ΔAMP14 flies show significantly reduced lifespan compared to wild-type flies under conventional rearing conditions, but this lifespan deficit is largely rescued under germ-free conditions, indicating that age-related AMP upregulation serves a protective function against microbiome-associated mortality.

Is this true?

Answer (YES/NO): YES